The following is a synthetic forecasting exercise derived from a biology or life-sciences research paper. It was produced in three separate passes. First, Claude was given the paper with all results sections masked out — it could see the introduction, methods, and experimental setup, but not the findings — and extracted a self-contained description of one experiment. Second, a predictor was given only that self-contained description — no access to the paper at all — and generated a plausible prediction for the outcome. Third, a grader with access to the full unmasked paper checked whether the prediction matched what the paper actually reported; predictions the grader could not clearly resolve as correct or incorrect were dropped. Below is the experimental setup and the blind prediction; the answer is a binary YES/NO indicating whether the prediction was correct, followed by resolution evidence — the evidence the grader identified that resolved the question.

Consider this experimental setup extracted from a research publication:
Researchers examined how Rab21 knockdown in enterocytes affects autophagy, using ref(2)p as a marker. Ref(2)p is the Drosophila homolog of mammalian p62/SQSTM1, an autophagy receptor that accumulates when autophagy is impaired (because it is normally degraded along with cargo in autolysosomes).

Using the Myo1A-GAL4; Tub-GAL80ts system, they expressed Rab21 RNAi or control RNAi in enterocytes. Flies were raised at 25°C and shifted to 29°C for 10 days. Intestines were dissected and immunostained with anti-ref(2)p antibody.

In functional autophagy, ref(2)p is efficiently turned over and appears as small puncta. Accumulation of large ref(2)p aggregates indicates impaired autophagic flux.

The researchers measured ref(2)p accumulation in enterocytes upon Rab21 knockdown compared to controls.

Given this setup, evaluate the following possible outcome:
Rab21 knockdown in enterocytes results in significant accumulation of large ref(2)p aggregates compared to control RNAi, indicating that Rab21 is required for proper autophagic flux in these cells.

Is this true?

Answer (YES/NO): YES